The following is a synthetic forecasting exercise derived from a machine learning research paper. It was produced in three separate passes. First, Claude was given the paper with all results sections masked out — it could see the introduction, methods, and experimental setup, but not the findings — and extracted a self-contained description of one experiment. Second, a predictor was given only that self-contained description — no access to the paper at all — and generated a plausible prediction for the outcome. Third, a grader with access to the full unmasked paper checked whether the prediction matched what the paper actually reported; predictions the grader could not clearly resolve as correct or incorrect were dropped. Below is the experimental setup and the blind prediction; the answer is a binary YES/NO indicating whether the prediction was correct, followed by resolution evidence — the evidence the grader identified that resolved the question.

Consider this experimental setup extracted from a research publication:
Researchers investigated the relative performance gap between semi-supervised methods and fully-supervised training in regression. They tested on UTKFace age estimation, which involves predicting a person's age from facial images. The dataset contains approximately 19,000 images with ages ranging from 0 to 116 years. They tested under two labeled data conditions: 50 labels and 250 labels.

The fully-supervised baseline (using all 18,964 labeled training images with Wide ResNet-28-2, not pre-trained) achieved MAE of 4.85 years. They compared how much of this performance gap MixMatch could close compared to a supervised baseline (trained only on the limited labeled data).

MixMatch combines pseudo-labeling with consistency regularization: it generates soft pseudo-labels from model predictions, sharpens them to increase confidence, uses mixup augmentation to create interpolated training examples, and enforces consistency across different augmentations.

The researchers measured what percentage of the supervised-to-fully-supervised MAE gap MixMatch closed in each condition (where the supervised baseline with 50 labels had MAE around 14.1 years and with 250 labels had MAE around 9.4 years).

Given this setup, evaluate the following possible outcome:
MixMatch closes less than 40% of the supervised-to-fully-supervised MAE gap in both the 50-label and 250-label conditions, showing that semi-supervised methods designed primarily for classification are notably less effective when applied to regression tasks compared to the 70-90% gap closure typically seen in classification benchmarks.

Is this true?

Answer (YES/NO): YES